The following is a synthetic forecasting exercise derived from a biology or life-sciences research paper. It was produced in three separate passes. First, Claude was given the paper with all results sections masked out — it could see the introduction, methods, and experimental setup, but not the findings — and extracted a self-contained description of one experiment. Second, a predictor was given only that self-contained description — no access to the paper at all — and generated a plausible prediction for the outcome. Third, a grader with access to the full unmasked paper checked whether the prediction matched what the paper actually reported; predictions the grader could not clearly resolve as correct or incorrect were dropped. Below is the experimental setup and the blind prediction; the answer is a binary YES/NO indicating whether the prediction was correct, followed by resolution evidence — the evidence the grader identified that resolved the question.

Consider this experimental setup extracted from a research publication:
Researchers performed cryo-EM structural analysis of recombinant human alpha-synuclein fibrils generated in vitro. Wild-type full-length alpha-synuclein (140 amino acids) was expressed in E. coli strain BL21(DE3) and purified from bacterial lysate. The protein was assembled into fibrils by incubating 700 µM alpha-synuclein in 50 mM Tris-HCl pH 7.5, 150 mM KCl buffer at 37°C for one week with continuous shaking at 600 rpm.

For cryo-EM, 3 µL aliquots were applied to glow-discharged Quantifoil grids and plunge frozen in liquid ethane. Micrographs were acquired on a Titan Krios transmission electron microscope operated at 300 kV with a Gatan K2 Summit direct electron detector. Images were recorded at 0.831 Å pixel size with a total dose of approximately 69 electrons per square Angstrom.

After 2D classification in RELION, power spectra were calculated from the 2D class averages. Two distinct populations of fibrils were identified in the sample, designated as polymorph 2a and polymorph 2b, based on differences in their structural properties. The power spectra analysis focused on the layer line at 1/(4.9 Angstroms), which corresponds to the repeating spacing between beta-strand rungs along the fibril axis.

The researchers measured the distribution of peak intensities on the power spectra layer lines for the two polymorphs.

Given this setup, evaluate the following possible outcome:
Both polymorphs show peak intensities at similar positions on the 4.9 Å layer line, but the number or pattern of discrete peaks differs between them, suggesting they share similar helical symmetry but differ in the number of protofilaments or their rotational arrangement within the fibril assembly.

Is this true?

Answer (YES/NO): NO